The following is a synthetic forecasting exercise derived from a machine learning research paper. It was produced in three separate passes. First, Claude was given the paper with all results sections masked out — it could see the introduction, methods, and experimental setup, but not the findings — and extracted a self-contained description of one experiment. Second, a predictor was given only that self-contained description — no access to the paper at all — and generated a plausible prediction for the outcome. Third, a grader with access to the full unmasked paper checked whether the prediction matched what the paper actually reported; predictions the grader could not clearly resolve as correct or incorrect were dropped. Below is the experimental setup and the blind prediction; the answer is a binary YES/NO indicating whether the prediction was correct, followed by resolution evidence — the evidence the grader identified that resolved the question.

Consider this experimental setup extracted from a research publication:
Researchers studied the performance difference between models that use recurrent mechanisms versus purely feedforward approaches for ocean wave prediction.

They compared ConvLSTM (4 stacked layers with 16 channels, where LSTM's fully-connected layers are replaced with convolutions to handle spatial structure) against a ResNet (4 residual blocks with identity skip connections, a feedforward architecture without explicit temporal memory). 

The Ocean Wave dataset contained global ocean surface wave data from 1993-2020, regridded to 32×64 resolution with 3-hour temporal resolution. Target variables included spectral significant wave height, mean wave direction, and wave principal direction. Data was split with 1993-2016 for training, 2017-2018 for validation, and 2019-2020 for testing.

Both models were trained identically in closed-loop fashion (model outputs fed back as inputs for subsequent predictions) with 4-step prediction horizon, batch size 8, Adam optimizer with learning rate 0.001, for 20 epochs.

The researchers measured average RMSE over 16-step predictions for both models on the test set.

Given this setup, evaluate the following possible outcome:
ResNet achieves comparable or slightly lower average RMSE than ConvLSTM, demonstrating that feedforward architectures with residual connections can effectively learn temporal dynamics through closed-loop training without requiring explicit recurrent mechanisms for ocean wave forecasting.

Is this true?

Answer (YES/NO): YES